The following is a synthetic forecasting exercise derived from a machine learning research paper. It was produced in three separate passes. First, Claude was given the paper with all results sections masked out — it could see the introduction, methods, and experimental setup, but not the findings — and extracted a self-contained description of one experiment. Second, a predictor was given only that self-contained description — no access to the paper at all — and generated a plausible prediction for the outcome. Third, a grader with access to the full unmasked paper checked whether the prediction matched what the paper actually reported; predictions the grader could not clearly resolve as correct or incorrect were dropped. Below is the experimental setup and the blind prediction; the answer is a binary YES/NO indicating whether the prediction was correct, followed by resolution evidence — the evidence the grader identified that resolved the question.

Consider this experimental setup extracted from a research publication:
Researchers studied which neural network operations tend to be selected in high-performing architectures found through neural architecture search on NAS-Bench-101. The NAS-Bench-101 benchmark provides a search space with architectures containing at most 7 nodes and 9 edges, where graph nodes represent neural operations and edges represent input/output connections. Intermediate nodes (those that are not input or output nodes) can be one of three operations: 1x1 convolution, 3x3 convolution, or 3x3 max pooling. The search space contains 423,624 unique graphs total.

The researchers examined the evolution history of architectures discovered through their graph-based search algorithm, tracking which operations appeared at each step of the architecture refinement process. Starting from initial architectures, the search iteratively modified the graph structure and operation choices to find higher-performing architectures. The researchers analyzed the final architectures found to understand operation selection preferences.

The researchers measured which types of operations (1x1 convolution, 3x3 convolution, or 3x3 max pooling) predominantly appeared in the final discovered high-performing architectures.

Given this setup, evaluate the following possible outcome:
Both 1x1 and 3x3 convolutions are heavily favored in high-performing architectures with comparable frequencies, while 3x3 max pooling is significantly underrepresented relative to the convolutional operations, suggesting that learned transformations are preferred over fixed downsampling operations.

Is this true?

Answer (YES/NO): NO